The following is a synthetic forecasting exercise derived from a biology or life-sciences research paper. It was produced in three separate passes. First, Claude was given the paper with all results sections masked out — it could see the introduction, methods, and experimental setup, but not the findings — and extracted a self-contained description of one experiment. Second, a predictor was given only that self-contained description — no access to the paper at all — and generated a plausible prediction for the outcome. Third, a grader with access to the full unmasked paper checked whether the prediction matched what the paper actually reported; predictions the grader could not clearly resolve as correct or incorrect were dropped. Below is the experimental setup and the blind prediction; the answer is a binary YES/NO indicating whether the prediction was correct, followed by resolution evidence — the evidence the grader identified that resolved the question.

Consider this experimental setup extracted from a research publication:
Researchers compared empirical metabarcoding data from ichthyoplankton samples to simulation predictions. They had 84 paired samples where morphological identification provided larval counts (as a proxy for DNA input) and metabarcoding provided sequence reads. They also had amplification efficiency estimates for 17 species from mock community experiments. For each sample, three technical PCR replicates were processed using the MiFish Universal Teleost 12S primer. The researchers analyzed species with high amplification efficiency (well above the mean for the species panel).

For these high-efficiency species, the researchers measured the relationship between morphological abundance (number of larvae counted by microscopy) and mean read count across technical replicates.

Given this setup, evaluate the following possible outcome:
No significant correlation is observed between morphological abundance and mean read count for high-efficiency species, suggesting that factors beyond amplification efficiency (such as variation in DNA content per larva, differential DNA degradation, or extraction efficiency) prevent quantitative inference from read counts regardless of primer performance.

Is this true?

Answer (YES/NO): NO